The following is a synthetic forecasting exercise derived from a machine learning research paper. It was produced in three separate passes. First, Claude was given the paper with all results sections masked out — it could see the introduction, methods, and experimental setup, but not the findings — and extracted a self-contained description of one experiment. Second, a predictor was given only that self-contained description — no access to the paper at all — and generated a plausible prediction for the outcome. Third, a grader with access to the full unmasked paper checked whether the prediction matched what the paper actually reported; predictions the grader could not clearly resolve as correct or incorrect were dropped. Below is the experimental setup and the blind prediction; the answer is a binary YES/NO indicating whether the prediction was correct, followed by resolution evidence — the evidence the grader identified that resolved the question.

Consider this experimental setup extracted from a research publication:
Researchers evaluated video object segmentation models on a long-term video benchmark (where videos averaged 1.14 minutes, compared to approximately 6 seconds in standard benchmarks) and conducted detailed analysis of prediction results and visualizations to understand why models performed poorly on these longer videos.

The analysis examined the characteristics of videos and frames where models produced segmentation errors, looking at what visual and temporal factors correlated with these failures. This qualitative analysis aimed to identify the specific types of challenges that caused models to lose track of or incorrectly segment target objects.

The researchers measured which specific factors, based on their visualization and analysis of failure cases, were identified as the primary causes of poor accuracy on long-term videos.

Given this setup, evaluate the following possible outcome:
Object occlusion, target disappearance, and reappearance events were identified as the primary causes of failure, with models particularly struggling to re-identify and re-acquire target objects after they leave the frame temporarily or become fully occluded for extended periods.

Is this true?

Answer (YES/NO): NO